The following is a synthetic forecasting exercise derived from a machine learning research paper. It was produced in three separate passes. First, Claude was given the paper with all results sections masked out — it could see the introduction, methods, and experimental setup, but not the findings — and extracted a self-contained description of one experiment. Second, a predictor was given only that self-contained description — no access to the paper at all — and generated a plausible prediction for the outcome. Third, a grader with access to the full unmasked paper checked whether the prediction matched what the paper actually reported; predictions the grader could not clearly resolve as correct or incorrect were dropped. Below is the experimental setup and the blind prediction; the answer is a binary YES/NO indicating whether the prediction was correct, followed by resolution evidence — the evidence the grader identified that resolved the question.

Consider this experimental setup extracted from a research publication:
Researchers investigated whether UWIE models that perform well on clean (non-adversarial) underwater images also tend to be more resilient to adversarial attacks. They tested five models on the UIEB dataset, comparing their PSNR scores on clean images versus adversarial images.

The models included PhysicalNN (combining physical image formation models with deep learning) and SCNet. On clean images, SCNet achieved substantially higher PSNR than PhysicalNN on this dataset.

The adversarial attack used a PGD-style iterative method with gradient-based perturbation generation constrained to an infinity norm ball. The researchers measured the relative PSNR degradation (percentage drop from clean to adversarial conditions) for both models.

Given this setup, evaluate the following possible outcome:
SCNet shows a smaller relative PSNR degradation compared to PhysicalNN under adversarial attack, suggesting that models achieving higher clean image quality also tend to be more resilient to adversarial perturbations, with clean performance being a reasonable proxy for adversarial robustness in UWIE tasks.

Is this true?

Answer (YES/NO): NO